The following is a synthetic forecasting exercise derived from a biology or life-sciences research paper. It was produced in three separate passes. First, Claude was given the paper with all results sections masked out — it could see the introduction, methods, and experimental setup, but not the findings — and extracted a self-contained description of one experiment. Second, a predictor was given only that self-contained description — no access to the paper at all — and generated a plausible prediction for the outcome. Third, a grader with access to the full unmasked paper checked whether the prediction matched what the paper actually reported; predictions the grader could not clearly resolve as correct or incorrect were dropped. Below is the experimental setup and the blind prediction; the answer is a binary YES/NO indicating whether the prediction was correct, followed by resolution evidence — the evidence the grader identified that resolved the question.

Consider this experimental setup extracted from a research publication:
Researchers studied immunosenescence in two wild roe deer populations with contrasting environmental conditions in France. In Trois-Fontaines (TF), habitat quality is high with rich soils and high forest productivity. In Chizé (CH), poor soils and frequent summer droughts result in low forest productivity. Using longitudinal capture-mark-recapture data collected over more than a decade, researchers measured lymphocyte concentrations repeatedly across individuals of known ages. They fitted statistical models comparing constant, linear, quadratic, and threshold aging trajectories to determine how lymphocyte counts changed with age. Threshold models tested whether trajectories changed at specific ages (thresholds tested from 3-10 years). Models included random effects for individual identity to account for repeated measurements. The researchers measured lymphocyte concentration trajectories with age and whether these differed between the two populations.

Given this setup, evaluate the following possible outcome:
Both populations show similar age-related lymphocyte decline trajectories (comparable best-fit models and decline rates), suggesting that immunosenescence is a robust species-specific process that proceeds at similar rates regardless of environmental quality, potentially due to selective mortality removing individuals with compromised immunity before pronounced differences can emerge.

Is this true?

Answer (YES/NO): NO